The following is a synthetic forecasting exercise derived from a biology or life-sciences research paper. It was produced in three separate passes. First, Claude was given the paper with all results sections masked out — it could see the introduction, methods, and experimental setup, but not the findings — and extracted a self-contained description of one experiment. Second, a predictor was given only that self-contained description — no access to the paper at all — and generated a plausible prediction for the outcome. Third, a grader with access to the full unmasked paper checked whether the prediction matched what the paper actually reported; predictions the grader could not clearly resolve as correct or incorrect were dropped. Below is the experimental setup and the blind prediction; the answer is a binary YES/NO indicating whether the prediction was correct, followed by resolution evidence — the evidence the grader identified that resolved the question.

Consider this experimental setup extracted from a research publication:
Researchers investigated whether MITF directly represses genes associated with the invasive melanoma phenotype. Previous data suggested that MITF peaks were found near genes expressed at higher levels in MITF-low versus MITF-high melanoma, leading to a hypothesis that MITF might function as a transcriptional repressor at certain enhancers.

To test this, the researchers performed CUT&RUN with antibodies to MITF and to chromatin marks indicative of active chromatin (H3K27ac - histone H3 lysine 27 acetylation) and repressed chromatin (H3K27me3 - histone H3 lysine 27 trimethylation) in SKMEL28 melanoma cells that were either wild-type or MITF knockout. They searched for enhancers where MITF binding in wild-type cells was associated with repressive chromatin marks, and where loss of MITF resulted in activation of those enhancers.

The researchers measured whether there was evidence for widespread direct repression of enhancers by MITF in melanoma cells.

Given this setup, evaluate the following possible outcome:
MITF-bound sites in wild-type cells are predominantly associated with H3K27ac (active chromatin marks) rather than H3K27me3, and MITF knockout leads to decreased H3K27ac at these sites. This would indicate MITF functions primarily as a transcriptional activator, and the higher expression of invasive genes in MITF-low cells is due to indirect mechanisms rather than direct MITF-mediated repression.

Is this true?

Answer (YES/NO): YES